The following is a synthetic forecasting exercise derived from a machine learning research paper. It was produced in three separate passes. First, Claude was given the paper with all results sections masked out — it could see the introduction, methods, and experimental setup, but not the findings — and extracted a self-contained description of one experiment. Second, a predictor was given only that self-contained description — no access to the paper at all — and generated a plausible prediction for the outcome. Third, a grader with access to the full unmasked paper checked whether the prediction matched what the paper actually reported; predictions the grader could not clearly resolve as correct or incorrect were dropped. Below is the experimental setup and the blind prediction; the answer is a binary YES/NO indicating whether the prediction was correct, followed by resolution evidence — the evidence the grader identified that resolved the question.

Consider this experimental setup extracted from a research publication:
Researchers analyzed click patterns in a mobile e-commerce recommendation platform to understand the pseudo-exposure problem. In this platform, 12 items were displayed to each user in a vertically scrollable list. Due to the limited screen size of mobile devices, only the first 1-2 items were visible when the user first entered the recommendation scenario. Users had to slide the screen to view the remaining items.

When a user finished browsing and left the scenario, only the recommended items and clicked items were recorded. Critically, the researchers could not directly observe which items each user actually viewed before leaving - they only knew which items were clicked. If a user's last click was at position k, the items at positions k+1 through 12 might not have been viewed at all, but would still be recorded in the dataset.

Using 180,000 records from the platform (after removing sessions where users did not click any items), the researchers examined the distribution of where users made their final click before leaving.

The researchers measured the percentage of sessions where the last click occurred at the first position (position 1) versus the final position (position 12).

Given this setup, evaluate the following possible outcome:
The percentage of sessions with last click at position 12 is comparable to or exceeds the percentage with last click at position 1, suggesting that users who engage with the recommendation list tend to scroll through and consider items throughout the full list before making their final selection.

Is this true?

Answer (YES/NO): NO